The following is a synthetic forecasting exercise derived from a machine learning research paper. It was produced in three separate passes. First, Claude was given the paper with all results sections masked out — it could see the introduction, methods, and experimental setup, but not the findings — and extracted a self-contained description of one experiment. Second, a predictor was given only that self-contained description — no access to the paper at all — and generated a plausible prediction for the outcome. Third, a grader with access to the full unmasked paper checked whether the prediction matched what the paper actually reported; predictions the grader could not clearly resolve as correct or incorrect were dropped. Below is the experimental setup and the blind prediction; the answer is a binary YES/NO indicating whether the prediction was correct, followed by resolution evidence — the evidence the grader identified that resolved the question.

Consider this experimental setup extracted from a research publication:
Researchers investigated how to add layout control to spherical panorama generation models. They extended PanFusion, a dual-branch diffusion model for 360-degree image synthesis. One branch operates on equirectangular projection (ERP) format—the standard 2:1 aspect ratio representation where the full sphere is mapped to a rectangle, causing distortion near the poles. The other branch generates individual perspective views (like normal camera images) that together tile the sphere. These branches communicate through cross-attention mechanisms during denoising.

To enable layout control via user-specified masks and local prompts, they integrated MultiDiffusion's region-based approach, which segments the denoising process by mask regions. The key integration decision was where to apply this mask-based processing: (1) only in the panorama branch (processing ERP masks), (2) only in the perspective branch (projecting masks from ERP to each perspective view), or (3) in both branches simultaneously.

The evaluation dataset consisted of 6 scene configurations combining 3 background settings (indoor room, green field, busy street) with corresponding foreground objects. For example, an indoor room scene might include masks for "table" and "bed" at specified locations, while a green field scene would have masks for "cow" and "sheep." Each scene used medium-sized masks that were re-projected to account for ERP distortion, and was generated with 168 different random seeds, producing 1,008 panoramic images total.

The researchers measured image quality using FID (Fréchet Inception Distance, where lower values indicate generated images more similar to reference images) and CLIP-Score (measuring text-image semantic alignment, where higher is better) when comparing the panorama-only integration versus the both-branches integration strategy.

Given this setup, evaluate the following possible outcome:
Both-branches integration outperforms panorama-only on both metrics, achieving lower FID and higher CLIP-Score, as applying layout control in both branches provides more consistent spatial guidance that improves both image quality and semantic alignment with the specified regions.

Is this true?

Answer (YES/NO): NO